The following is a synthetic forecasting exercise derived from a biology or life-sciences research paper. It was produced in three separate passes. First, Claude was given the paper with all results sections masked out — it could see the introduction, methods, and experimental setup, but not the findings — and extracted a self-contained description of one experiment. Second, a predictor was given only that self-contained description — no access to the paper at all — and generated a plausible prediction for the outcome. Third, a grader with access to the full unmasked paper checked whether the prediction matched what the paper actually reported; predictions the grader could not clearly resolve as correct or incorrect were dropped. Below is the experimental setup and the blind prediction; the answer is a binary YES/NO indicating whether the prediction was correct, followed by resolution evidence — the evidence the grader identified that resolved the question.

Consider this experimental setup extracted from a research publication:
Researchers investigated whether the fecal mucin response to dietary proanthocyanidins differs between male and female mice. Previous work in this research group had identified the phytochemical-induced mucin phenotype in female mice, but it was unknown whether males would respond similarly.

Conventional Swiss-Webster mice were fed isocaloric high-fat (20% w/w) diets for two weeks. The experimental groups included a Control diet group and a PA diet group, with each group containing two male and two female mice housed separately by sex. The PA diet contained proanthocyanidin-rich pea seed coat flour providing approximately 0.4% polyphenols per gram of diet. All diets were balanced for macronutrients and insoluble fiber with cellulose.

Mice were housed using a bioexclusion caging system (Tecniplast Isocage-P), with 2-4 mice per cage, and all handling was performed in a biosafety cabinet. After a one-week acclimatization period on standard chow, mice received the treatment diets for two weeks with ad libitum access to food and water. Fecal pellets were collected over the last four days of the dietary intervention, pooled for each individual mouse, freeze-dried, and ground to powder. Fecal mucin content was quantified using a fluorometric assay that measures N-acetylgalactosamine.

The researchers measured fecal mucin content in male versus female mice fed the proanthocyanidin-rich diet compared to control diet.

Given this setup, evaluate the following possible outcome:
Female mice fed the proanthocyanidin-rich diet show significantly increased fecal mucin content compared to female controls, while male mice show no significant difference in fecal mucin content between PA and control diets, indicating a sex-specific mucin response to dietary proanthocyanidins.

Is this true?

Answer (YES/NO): NO